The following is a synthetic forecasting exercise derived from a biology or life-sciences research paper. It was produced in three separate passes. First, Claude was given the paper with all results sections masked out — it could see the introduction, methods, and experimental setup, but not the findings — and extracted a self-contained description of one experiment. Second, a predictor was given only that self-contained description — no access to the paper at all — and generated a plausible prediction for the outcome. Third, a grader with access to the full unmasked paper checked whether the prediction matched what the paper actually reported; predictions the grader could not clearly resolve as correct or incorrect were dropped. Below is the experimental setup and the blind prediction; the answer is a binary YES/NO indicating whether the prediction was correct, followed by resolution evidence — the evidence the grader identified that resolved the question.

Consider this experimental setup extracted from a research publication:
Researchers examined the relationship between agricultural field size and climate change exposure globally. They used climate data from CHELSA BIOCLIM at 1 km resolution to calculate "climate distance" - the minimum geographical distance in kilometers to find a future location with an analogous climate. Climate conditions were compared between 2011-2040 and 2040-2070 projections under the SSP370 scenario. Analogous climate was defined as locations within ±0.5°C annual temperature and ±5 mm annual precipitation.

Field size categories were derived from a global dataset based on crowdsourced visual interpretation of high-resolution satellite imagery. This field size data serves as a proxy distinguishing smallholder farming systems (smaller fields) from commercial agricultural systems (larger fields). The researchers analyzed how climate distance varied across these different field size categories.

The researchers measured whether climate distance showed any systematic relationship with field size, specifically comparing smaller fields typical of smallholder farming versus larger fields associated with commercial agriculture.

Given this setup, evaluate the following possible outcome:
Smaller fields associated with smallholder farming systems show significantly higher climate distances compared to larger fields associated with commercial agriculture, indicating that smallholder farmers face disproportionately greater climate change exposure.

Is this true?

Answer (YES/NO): NO